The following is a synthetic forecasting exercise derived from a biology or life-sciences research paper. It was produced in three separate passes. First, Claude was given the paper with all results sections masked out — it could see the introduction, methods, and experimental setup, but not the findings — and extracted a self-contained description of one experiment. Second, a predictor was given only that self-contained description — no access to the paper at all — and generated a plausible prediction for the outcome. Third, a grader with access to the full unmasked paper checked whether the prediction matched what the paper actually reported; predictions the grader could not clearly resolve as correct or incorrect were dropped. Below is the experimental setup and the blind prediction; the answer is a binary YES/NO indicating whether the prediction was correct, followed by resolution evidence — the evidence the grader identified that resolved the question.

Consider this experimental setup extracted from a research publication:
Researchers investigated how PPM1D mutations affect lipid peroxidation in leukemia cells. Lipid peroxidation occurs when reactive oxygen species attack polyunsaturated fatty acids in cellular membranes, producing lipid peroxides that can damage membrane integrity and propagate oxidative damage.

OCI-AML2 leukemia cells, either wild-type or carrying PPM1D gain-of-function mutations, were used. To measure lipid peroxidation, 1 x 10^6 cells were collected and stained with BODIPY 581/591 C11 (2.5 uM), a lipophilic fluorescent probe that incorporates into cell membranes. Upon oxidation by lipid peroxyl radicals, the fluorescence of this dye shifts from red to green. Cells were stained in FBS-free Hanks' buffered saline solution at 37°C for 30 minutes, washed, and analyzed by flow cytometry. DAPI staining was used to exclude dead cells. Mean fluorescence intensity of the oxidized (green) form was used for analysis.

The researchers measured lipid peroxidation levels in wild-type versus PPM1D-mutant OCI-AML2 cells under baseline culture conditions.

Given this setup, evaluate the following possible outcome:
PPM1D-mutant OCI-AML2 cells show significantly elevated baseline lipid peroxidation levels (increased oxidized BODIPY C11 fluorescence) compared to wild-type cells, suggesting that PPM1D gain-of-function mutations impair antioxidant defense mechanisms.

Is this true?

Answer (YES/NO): YES